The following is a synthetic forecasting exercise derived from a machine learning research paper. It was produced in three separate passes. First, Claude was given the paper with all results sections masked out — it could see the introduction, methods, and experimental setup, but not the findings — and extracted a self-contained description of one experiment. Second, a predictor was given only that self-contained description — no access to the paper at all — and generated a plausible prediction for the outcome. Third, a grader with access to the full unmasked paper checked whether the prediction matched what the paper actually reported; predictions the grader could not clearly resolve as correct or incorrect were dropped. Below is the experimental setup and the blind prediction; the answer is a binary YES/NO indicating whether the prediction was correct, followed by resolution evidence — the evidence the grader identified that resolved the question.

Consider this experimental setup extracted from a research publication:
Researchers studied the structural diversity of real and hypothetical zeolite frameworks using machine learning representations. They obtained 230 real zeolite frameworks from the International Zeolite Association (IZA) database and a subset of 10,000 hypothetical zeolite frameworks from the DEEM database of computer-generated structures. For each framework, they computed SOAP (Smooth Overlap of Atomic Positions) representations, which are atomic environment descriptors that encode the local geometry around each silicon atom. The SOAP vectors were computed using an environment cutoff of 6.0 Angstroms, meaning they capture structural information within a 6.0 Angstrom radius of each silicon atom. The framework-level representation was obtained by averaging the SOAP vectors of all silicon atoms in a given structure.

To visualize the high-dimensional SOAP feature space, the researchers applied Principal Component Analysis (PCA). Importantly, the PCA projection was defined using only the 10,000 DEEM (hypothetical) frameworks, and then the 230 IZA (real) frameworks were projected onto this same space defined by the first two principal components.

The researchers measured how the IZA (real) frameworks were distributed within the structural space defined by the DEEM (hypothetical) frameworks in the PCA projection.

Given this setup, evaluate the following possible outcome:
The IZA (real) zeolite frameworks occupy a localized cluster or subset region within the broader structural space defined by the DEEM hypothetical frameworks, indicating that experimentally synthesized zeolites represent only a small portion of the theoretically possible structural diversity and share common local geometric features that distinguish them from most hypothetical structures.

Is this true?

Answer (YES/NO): YES